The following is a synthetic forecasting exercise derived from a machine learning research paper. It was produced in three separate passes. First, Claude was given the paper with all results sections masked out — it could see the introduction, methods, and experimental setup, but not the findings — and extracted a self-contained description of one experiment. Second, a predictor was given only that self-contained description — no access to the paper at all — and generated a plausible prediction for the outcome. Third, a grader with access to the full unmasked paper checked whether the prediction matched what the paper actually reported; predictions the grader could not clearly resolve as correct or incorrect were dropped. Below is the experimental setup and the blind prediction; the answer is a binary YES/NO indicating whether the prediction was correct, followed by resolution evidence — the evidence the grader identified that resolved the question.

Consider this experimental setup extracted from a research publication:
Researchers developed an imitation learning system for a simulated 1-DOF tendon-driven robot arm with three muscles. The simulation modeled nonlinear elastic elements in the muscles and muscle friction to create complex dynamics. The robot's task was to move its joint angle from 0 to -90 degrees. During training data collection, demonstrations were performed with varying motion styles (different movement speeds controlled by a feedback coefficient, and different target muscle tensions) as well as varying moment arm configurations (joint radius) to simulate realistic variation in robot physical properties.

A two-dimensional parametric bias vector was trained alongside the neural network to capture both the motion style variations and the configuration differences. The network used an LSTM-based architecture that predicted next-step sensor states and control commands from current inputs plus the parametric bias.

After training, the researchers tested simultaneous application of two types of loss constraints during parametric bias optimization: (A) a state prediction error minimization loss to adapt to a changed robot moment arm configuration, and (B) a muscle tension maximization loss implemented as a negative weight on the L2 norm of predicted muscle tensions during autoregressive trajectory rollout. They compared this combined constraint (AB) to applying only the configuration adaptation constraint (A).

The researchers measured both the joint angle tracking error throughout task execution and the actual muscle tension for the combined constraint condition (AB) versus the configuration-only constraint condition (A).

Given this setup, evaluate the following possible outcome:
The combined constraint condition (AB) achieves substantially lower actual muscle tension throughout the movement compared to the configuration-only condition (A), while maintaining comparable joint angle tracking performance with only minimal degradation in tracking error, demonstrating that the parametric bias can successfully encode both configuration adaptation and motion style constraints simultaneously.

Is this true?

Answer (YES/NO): NO